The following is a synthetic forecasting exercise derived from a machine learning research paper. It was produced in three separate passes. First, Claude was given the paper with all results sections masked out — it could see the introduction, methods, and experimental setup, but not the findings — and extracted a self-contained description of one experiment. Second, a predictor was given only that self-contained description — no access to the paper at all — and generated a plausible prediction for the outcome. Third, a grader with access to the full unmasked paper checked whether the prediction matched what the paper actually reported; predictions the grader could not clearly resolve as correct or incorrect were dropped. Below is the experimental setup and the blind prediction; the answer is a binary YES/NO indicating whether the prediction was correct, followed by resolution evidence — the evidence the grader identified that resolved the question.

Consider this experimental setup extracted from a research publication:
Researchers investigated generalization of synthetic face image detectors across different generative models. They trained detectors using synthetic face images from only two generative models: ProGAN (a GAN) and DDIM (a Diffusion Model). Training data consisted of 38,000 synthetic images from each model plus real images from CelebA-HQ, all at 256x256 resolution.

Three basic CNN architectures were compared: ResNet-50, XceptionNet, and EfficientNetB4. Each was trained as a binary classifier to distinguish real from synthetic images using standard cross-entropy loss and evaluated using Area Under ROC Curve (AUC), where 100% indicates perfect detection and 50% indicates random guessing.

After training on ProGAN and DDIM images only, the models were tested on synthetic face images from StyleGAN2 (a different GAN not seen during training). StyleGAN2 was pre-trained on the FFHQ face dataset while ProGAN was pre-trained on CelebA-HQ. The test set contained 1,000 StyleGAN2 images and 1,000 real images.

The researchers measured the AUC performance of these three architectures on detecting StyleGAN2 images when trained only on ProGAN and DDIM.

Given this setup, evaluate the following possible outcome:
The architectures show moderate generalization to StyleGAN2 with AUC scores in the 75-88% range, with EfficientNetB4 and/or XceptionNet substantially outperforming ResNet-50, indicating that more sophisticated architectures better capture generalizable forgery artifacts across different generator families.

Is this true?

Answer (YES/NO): NO